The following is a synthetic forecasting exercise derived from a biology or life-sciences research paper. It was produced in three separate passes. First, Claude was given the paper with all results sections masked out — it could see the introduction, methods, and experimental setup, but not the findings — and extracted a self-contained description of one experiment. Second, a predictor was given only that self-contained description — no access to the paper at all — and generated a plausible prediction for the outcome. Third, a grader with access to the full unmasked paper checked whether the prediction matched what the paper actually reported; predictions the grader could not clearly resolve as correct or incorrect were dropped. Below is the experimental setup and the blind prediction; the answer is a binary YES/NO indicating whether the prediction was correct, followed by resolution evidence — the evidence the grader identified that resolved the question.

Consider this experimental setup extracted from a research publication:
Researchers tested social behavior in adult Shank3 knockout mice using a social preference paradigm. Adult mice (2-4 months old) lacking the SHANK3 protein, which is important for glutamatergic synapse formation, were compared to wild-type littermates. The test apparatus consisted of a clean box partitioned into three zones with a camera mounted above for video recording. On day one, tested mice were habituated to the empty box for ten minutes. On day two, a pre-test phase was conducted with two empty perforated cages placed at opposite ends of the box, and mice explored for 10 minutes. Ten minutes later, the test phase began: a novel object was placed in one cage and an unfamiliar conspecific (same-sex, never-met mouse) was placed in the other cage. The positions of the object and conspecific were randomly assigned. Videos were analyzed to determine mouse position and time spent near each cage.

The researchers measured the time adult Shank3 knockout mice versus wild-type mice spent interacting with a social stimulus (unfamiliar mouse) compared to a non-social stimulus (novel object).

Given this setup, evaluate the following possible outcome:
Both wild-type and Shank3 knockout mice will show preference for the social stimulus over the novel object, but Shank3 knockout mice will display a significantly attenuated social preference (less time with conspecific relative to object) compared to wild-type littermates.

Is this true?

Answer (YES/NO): NO